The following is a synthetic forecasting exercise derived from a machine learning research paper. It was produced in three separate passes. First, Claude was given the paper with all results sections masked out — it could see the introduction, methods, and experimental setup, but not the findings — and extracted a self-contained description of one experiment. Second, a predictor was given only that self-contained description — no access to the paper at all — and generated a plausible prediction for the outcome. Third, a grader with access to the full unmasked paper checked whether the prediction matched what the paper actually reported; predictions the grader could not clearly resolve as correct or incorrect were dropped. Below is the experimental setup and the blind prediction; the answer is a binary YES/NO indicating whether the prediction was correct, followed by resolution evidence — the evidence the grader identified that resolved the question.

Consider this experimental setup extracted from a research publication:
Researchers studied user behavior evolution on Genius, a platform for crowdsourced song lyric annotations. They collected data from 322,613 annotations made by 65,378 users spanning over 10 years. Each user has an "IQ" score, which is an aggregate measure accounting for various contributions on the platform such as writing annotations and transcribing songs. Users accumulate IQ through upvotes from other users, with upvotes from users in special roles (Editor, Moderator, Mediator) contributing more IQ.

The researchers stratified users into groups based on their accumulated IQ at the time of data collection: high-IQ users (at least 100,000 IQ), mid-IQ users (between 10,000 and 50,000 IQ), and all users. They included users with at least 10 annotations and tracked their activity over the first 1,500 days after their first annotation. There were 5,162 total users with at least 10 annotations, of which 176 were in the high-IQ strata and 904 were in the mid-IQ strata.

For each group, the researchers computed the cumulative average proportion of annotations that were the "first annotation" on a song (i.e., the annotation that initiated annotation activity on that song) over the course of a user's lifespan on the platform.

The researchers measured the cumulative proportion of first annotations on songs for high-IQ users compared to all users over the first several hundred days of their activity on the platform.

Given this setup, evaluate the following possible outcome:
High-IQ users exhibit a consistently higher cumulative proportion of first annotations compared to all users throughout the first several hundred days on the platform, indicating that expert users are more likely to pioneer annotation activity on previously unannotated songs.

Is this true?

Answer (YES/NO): YES